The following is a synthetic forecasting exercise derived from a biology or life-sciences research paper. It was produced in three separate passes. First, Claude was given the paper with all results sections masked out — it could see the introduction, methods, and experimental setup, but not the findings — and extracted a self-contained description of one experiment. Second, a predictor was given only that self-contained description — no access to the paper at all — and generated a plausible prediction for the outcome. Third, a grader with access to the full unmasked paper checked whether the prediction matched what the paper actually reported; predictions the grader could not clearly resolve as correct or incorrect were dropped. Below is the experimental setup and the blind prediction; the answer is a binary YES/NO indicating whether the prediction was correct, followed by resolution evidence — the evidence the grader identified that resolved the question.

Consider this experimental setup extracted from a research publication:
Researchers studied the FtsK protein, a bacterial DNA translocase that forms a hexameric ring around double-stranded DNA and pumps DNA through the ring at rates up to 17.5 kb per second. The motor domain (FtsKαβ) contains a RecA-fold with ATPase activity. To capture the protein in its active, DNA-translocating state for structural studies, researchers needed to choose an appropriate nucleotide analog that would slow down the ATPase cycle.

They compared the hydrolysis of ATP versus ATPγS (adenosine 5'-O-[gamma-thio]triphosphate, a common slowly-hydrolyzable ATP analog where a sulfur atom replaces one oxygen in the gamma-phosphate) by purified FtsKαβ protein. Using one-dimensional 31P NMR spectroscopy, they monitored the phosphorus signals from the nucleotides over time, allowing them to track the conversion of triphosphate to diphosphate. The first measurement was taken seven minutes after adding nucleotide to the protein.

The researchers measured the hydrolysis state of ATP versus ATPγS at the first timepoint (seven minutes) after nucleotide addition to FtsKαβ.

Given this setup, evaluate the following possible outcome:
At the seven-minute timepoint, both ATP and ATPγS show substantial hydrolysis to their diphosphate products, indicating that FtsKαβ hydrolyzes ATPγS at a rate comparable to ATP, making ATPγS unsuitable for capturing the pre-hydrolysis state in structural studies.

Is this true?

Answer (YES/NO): NO